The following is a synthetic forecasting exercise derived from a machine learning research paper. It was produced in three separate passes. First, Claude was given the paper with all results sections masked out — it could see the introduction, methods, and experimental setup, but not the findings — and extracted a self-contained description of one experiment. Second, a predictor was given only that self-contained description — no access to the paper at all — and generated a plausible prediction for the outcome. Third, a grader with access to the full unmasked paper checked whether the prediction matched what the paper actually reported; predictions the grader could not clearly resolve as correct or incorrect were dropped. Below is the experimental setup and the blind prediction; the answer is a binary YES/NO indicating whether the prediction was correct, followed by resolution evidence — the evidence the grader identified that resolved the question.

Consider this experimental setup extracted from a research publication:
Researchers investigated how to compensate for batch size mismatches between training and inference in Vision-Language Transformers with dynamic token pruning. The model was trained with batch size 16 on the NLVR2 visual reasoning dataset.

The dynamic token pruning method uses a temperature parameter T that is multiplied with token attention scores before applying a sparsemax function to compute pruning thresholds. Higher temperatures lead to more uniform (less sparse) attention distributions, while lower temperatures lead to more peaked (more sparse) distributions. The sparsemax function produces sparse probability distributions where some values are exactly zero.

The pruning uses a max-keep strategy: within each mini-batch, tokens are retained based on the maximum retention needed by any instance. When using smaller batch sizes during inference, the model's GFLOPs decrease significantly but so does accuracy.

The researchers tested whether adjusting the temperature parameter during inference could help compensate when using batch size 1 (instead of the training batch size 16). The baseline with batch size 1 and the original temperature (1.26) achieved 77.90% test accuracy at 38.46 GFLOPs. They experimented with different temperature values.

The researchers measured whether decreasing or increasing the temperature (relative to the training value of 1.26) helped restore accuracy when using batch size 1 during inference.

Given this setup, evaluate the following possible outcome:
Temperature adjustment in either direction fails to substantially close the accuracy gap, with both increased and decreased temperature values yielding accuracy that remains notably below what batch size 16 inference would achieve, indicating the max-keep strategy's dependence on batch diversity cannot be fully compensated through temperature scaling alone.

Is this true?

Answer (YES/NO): NO